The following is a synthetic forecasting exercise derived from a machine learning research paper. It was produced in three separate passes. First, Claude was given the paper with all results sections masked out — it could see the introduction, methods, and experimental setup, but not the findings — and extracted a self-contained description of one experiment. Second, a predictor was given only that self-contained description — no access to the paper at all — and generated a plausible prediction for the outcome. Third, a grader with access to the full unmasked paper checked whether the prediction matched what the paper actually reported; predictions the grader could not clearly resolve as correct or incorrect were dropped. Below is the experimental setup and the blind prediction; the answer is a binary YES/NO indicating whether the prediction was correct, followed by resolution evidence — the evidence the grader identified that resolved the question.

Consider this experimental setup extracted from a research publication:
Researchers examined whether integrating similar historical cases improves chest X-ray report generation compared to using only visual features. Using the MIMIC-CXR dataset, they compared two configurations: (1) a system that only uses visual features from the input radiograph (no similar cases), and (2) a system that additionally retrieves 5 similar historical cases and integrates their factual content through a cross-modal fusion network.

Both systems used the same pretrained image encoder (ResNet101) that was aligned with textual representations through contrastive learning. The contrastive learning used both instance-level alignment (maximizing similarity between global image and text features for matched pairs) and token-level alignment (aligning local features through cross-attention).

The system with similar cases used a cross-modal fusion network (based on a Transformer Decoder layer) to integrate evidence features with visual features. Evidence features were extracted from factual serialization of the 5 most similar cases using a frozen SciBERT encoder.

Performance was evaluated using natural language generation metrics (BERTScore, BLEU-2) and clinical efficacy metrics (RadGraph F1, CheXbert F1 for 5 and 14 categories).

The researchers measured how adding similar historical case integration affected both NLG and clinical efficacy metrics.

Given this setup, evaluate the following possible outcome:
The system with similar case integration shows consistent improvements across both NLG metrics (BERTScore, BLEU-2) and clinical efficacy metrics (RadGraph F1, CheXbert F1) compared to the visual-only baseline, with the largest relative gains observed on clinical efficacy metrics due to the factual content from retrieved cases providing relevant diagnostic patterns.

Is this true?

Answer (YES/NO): NO